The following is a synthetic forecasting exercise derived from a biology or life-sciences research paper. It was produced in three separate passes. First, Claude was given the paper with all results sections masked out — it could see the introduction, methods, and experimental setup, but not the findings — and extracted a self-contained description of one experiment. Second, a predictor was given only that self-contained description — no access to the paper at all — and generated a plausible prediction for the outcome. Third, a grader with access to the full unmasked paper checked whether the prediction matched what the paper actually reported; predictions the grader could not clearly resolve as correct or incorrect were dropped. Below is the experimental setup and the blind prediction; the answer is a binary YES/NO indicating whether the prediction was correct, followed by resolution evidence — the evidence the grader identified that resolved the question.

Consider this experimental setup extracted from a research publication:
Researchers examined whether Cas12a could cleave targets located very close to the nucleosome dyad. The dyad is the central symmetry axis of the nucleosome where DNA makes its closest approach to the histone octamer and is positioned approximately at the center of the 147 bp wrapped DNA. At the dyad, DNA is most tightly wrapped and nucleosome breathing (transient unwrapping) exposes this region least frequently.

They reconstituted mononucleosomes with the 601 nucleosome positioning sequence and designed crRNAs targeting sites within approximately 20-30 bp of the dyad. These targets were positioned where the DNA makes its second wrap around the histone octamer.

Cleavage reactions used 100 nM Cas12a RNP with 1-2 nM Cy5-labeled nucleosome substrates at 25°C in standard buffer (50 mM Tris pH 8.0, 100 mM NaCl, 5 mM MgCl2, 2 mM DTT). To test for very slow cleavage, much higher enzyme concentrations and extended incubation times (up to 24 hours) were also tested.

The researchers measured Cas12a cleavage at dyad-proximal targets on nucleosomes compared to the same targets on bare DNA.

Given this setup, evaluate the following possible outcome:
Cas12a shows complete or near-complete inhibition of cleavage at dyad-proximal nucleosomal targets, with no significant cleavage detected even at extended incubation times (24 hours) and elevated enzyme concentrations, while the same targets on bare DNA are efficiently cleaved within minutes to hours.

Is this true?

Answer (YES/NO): YES